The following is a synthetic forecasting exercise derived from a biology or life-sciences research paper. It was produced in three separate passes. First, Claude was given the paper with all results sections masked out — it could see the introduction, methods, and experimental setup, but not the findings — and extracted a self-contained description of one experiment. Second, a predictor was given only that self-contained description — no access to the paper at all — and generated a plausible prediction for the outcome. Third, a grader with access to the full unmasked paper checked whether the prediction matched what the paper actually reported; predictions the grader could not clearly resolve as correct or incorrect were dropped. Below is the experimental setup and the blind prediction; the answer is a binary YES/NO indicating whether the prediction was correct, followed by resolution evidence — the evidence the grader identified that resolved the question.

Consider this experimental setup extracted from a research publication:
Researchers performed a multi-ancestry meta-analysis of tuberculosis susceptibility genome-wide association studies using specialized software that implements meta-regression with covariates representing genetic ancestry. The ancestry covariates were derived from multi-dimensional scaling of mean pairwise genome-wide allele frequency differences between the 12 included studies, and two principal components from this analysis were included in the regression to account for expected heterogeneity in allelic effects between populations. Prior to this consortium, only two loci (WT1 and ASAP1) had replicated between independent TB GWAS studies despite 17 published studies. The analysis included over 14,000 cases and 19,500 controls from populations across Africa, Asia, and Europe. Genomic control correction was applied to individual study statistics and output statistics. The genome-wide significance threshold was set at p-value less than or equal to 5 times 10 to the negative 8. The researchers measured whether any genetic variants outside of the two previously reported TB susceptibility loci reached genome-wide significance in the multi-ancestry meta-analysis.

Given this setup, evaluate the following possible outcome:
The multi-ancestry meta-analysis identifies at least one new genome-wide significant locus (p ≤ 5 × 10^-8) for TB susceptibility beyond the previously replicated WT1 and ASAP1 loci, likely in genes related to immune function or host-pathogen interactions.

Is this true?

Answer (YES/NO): YES